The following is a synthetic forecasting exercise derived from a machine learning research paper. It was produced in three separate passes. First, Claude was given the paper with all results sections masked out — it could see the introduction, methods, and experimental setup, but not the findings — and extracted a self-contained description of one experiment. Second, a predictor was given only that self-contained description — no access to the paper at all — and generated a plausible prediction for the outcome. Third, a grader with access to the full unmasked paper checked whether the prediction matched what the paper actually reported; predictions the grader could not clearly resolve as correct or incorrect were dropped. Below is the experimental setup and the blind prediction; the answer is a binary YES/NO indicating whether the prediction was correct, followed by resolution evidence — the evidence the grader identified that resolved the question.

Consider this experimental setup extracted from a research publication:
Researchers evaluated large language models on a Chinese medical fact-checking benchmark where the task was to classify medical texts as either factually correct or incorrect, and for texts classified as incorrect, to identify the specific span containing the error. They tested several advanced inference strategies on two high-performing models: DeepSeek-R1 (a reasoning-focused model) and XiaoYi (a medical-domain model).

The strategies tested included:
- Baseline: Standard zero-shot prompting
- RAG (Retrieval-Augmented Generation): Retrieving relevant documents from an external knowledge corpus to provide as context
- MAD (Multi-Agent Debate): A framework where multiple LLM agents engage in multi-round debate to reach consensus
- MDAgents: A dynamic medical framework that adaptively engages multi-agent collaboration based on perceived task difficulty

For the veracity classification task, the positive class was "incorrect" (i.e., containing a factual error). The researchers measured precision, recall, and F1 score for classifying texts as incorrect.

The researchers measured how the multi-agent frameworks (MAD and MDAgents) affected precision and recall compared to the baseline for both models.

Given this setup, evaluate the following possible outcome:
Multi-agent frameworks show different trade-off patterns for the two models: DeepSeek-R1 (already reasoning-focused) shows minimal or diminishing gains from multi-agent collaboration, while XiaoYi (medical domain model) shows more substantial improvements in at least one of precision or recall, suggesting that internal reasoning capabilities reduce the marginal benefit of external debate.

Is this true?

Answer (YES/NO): NO